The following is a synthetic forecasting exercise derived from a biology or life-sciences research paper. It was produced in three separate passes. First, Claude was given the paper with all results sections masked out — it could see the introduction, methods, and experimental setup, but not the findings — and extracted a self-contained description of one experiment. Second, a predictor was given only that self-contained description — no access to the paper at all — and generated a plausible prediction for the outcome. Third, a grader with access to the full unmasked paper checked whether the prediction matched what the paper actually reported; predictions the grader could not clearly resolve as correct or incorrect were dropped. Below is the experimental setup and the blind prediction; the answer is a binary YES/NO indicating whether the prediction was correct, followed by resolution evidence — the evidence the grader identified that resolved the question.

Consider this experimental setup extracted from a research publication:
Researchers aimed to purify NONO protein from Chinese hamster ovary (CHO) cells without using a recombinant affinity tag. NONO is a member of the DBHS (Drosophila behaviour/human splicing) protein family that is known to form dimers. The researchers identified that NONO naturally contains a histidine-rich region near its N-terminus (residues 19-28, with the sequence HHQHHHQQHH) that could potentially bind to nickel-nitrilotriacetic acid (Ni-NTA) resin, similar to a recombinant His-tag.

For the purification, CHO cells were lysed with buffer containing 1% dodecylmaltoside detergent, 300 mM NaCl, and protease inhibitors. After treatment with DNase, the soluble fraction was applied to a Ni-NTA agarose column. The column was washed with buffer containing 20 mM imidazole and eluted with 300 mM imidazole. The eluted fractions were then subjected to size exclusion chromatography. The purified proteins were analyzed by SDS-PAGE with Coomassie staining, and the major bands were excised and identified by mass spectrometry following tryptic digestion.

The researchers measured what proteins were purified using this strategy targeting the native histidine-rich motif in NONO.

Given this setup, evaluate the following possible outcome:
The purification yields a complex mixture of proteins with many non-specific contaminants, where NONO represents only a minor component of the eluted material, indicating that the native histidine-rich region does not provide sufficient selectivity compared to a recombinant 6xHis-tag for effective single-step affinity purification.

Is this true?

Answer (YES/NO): NO